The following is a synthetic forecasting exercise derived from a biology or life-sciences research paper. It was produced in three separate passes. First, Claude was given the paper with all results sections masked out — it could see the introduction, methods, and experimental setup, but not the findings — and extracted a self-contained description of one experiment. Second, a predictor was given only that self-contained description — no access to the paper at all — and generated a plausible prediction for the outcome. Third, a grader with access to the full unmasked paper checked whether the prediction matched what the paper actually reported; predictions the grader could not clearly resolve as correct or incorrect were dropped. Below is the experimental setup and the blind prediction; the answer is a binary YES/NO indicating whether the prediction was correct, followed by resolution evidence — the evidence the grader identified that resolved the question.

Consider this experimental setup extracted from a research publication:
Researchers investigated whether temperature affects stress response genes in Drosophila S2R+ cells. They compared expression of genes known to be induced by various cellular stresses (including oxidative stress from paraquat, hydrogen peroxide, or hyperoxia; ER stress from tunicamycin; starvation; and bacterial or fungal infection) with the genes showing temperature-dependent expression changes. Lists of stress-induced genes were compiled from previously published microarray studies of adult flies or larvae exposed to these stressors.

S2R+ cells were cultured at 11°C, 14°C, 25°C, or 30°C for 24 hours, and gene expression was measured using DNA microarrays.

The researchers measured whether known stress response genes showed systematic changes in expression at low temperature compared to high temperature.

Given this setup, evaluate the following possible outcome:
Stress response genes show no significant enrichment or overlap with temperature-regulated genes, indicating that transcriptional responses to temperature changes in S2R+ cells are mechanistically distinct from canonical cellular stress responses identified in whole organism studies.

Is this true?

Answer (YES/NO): YES